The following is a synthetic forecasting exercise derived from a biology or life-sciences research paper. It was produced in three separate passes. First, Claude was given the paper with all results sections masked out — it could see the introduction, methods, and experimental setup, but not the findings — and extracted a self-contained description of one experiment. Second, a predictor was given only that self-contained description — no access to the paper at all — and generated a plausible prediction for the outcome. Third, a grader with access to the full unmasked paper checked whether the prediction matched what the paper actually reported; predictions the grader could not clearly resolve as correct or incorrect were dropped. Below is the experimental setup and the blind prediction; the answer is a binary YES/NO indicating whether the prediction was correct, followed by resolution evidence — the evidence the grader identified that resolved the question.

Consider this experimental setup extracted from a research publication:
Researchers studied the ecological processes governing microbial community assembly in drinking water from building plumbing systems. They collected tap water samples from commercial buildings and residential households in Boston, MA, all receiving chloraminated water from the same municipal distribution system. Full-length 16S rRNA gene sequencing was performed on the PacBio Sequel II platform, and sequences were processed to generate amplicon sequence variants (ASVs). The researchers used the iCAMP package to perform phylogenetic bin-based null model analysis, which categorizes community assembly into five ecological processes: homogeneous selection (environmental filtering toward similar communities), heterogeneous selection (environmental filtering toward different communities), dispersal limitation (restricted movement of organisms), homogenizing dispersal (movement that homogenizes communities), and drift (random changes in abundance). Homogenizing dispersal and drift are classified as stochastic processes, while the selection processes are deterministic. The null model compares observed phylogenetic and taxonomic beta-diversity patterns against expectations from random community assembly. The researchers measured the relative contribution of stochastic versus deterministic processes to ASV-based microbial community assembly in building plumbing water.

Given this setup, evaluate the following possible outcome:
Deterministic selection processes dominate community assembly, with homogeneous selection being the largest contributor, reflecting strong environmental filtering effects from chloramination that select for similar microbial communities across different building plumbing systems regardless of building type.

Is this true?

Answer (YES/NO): NO